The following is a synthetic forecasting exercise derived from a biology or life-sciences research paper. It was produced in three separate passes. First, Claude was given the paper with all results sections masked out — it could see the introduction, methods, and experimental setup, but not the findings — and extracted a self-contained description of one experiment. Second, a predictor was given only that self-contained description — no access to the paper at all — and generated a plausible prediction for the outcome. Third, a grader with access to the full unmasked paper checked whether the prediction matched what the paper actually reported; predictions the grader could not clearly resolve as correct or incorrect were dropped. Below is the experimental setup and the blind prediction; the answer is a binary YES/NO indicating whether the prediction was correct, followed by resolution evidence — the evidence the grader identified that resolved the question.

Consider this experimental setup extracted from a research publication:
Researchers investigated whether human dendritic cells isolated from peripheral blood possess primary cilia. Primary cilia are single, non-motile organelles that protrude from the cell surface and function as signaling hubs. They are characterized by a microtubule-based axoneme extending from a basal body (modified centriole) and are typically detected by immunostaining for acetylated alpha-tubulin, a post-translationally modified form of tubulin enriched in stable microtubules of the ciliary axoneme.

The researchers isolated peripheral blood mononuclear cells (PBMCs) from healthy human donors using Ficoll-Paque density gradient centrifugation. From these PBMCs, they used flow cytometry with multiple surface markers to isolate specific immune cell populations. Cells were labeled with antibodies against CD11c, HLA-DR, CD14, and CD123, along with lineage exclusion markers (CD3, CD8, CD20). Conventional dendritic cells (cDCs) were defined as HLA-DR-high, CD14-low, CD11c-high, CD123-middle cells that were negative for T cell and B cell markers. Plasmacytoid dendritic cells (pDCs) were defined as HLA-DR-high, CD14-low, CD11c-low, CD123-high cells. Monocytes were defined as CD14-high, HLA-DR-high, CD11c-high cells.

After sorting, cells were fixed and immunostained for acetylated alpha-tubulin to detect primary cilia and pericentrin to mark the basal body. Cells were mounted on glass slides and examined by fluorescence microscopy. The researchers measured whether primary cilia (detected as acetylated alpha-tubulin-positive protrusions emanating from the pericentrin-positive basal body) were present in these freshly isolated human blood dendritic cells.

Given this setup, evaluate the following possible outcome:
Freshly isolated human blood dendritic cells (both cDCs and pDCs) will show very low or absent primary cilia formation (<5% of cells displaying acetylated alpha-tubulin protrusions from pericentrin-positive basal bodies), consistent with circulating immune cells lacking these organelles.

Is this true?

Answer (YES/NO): NO